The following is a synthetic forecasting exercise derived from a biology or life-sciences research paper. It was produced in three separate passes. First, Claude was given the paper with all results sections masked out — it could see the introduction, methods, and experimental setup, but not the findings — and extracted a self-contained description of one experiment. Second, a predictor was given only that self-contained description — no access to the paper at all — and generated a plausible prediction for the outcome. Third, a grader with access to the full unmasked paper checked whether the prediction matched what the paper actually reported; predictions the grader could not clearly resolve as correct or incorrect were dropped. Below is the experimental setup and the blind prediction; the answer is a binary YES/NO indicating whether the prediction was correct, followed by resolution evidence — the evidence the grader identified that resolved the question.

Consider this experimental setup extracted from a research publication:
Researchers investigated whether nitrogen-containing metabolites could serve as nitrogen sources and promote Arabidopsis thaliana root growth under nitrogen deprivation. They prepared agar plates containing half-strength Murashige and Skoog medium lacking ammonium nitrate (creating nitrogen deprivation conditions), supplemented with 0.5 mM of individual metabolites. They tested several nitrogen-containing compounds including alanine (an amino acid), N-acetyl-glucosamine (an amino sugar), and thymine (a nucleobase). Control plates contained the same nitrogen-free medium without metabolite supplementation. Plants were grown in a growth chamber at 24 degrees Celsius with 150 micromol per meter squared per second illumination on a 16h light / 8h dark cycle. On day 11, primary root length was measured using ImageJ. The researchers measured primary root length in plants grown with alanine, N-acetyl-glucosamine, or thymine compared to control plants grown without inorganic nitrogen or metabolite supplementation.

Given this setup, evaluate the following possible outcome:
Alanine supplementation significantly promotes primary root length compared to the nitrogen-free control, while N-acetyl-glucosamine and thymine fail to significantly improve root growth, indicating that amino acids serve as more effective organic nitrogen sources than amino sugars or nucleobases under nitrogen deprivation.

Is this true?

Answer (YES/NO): NO